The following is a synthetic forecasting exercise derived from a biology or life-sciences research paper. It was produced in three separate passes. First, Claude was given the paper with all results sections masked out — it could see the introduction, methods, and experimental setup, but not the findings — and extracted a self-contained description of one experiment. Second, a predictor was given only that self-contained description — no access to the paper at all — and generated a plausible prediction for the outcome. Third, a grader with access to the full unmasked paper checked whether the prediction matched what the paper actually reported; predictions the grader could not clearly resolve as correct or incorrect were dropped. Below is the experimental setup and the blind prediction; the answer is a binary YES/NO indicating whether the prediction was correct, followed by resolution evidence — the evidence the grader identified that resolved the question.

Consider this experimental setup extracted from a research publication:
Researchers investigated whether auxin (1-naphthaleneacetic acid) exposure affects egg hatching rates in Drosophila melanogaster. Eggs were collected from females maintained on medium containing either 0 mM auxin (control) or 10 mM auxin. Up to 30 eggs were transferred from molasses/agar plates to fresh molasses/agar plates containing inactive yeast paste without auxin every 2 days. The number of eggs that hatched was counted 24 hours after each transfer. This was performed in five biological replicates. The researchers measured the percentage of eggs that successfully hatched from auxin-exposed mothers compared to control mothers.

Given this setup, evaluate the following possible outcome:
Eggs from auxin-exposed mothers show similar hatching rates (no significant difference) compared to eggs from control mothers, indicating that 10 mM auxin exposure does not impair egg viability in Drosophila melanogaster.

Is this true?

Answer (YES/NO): YES